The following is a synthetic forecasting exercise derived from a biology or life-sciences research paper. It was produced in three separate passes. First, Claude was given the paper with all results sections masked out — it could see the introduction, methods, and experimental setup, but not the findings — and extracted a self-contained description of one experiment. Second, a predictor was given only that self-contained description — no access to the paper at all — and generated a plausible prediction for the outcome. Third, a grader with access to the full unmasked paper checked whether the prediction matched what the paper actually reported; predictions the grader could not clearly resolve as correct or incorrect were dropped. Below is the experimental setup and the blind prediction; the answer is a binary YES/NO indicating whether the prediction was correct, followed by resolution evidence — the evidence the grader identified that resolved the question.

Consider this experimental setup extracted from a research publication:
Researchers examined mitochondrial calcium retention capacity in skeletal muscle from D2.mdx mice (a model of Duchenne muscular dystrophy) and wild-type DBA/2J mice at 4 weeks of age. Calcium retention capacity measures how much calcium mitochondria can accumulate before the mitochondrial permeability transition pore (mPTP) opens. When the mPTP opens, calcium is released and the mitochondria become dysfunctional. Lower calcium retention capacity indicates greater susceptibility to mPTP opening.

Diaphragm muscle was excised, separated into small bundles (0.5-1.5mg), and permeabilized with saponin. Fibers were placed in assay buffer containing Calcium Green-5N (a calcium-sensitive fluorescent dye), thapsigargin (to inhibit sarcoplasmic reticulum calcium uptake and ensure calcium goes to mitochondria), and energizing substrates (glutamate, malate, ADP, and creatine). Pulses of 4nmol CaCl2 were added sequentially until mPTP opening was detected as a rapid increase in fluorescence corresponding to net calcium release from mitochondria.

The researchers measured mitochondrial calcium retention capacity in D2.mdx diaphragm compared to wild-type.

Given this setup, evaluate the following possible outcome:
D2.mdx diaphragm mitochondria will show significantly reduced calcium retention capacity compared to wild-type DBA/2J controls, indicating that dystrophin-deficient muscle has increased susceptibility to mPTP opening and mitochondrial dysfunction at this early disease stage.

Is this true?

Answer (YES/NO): NO